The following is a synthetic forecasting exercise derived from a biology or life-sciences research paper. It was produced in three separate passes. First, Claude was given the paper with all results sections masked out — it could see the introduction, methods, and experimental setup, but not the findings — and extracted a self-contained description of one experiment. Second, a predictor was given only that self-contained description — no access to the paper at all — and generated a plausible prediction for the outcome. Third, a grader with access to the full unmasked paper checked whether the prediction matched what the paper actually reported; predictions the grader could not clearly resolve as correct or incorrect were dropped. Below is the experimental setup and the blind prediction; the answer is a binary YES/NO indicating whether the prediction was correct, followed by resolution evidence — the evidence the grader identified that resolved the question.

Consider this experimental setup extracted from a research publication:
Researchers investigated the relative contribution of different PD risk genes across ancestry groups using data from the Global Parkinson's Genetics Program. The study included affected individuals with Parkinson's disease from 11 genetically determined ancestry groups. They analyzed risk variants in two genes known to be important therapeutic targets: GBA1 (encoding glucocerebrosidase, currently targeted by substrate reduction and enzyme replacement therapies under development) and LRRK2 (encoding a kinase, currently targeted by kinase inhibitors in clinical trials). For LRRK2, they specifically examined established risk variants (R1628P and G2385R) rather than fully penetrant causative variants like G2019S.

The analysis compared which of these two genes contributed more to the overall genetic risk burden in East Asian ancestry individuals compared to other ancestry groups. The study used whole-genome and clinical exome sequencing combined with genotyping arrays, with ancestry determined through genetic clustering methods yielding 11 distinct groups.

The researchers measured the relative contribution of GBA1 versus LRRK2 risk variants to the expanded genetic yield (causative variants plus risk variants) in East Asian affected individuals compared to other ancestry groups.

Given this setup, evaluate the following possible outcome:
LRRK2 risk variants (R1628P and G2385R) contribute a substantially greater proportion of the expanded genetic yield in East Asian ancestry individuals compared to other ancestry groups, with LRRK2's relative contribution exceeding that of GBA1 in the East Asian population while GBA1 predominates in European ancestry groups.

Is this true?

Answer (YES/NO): YES